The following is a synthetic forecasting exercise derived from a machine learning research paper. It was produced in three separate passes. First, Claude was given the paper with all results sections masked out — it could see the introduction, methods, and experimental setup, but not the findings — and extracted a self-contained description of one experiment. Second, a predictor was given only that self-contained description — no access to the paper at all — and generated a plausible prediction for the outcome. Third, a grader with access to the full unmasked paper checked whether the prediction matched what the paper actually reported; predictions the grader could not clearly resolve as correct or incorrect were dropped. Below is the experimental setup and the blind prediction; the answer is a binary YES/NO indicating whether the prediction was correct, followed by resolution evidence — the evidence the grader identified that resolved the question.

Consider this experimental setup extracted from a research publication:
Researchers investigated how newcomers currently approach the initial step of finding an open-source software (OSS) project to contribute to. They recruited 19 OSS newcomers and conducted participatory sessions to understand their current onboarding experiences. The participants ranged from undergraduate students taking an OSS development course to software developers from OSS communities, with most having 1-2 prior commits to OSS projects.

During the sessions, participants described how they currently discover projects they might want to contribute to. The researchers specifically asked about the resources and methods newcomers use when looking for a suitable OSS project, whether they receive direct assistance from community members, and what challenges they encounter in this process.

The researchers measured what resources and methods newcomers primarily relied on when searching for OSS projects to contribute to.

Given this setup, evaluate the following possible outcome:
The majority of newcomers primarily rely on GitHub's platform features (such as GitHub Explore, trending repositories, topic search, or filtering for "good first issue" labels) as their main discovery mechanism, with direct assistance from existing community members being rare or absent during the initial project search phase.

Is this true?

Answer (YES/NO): NO